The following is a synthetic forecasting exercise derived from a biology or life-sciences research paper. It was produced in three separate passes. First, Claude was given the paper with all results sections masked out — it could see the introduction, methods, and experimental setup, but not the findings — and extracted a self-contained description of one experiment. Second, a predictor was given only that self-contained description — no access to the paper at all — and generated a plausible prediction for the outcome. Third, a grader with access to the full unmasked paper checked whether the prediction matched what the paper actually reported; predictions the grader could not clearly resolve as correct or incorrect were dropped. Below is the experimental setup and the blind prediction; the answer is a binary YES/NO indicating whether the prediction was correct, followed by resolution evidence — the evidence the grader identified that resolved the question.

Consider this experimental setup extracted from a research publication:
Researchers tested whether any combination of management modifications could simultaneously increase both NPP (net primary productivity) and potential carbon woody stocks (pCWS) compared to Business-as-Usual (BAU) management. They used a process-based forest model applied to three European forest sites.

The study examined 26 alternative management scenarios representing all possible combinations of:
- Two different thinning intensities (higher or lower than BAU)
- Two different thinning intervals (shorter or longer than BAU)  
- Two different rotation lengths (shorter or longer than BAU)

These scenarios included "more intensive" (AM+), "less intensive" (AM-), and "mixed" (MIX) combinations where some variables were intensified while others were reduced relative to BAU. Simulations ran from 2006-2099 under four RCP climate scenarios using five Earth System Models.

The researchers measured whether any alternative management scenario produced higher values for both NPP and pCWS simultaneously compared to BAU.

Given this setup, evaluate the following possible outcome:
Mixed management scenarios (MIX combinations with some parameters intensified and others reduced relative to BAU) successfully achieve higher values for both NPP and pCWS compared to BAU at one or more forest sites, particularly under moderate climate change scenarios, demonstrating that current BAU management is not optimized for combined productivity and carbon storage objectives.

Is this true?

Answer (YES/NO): NO